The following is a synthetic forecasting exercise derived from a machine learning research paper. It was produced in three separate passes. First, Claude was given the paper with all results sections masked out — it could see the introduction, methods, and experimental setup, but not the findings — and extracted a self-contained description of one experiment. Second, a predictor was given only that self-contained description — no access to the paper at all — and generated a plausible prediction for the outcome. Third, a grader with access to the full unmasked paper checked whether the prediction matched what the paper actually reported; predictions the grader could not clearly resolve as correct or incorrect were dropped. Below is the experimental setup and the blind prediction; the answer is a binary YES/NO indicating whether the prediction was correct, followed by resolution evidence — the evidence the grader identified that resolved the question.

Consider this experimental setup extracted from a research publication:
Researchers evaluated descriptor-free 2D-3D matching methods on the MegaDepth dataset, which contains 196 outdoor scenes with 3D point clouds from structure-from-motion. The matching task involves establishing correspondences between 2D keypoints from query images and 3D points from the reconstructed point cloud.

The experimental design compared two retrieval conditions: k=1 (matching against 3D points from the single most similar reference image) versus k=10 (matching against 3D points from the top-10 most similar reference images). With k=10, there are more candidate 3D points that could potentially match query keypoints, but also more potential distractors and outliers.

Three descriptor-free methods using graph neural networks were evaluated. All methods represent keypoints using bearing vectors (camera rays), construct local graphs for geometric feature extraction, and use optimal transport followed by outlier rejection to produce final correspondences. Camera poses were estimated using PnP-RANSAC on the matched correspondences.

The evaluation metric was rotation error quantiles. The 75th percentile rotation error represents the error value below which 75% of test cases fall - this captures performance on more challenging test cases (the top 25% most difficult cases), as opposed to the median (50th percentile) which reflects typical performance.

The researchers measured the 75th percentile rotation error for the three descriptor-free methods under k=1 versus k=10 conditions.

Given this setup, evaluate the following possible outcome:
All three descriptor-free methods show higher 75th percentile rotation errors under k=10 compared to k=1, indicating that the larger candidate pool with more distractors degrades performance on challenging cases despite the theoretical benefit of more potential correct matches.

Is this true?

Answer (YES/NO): NO